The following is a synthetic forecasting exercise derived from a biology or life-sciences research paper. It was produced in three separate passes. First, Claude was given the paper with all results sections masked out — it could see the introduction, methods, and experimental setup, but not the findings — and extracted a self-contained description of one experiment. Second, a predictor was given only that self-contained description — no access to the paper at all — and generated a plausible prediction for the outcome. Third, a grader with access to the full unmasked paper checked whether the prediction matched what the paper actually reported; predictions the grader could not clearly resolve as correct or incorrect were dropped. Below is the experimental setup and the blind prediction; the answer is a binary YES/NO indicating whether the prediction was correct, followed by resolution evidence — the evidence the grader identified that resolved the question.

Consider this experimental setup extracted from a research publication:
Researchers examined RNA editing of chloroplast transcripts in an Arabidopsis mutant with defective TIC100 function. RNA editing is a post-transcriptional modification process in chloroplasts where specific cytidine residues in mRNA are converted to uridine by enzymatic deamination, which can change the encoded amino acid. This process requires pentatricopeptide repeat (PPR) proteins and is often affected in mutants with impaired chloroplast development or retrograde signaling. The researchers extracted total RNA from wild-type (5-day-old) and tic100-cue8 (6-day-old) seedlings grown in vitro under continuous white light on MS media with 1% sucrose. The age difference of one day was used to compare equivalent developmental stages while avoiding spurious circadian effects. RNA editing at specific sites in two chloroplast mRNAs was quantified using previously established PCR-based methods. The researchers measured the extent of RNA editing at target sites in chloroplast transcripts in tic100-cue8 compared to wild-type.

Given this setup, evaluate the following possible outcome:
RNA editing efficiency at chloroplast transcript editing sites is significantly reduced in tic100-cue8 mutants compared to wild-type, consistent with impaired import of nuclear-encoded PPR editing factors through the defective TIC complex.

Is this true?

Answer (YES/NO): NO